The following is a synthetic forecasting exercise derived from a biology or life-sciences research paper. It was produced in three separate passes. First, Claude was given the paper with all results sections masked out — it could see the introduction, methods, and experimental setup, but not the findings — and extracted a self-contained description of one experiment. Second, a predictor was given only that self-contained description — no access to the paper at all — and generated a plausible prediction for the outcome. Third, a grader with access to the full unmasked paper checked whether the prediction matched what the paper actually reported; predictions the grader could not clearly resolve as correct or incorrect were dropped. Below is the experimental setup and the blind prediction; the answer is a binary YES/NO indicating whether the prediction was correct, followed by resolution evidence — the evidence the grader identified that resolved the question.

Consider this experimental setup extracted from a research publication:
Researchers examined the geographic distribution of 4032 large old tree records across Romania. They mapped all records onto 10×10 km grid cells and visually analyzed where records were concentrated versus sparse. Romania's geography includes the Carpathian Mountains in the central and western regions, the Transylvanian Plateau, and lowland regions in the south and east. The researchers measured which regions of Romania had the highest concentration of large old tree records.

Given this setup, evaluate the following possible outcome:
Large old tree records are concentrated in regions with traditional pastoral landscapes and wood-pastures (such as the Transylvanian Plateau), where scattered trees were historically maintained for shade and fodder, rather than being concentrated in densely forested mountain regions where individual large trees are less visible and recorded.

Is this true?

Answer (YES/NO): YES